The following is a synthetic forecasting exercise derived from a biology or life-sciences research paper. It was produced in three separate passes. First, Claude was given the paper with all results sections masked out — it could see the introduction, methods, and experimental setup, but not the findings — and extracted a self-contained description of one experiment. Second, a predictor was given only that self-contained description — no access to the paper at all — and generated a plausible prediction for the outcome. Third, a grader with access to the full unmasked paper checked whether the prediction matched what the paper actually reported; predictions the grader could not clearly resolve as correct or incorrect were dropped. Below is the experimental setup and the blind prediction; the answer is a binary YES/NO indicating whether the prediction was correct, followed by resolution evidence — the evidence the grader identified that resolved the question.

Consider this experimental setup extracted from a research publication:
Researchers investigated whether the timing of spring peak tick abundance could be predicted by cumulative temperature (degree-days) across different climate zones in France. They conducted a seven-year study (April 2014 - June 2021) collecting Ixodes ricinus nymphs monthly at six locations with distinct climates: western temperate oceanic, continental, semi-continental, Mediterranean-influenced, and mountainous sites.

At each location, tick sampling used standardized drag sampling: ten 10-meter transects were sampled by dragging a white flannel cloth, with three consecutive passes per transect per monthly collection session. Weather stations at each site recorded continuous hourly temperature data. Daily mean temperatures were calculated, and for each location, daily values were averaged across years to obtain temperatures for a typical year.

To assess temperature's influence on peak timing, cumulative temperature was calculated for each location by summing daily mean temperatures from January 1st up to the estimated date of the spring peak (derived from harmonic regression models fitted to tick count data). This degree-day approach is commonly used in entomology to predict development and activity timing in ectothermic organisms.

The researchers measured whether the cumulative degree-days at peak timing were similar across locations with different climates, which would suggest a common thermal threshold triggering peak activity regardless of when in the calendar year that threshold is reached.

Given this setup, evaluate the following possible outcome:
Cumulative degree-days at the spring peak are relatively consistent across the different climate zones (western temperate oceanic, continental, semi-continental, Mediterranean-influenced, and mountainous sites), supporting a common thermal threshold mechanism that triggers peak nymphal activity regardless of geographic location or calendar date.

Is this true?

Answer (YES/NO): NO